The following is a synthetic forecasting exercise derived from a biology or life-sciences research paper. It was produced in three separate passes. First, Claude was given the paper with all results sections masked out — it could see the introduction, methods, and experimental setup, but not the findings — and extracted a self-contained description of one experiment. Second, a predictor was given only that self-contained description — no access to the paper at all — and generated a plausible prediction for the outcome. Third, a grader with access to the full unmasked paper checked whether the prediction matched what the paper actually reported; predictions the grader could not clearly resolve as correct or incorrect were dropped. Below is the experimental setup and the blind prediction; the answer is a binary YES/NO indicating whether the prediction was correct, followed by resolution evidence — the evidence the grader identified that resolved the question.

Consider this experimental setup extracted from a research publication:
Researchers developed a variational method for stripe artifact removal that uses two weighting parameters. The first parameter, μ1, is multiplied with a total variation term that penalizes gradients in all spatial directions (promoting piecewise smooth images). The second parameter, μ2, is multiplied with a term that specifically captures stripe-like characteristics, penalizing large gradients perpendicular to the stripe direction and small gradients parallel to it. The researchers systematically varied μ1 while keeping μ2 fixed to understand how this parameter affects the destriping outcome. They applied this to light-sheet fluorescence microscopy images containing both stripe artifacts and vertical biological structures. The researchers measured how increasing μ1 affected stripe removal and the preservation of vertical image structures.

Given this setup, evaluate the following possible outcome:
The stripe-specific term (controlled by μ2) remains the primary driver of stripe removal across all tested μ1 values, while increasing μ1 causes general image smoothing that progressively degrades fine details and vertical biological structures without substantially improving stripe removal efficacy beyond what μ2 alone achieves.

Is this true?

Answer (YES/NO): NO